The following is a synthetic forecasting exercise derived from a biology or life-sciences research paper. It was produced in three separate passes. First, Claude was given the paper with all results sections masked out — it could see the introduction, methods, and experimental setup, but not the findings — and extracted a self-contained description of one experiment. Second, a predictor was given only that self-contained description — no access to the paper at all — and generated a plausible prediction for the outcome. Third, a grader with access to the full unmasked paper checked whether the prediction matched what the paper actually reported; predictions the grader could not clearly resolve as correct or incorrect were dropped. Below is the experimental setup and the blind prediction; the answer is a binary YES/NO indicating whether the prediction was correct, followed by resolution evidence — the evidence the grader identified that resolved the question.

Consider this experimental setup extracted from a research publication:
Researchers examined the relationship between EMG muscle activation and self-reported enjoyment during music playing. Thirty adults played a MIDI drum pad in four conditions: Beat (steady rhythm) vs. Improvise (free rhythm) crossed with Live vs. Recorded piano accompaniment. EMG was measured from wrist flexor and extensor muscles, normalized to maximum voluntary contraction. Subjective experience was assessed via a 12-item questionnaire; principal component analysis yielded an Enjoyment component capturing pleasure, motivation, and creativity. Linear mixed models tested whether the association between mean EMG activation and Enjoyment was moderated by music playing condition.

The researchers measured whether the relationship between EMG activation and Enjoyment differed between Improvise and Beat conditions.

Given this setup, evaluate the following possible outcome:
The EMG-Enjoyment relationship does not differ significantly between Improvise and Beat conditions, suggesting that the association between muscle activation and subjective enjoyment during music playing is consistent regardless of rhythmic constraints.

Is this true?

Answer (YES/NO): NO